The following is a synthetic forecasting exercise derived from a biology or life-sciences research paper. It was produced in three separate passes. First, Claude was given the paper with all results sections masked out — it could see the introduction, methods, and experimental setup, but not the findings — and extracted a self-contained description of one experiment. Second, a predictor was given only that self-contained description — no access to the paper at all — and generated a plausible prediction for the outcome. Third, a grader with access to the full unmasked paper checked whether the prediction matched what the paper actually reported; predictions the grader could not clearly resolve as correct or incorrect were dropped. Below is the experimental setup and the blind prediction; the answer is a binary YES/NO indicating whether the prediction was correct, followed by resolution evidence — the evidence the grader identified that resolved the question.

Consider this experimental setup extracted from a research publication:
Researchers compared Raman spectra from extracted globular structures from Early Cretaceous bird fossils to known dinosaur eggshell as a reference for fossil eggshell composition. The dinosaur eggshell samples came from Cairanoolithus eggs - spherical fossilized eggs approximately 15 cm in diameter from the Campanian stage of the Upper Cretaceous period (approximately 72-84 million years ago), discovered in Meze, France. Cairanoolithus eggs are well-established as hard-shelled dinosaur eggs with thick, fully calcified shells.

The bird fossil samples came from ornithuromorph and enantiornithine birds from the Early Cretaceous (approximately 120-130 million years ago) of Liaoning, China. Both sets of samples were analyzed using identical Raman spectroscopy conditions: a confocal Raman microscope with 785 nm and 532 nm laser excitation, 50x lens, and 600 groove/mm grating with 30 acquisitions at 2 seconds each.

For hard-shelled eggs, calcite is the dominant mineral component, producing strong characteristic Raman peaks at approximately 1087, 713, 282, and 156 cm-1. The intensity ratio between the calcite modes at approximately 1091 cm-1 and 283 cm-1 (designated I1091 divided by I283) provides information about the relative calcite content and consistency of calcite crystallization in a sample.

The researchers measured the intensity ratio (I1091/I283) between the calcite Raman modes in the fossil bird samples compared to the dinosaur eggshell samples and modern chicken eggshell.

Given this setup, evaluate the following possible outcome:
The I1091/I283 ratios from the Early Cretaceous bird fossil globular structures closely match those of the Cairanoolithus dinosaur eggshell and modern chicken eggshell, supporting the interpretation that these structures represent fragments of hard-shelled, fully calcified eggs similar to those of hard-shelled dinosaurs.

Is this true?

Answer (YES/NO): NO